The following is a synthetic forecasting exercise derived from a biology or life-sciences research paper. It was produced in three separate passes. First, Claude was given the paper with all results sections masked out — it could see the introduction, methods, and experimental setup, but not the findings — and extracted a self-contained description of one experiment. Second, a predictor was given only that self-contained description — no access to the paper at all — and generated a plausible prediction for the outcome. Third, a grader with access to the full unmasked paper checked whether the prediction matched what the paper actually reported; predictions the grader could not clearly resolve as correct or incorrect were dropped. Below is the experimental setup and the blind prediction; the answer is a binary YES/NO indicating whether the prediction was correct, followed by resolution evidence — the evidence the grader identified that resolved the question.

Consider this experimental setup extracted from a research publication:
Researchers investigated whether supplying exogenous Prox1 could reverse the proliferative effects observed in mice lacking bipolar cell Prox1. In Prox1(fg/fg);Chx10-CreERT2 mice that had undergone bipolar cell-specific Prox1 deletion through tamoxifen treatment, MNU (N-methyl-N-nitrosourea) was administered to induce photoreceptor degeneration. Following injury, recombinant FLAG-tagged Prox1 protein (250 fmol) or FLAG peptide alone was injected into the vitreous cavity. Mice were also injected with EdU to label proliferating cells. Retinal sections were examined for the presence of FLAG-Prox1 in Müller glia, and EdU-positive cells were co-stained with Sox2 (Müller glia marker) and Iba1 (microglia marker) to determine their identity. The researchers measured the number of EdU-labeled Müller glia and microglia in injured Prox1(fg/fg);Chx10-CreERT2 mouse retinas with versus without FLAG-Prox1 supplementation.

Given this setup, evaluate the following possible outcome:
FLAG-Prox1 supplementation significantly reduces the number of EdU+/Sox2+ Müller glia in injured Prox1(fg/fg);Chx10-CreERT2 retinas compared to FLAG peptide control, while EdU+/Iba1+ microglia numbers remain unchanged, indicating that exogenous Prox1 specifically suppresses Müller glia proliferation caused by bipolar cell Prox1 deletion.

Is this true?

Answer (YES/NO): NO